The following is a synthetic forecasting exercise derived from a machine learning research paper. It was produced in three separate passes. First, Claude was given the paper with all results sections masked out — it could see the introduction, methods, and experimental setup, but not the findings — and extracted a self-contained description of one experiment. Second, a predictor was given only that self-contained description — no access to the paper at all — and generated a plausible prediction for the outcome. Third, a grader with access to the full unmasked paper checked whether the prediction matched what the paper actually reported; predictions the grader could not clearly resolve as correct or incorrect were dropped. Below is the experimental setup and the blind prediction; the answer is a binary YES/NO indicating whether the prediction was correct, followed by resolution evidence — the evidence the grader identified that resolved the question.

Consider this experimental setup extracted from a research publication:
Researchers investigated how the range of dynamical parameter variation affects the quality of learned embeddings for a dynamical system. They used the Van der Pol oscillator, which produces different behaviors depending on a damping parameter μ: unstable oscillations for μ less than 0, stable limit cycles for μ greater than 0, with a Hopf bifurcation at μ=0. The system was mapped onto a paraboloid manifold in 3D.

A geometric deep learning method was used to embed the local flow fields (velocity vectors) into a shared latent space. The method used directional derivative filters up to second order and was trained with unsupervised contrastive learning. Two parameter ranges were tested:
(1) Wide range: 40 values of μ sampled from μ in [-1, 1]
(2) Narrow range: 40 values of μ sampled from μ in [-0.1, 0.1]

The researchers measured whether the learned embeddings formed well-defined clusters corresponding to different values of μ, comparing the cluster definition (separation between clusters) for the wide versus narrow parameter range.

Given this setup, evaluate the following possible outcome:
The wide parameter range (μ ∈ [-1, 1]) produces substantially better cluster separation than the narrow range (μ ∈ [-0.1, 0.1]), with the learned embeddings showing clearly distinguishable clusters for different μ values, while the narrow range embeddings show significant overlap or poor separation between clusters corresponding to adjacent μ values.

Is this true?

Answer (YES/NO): YES